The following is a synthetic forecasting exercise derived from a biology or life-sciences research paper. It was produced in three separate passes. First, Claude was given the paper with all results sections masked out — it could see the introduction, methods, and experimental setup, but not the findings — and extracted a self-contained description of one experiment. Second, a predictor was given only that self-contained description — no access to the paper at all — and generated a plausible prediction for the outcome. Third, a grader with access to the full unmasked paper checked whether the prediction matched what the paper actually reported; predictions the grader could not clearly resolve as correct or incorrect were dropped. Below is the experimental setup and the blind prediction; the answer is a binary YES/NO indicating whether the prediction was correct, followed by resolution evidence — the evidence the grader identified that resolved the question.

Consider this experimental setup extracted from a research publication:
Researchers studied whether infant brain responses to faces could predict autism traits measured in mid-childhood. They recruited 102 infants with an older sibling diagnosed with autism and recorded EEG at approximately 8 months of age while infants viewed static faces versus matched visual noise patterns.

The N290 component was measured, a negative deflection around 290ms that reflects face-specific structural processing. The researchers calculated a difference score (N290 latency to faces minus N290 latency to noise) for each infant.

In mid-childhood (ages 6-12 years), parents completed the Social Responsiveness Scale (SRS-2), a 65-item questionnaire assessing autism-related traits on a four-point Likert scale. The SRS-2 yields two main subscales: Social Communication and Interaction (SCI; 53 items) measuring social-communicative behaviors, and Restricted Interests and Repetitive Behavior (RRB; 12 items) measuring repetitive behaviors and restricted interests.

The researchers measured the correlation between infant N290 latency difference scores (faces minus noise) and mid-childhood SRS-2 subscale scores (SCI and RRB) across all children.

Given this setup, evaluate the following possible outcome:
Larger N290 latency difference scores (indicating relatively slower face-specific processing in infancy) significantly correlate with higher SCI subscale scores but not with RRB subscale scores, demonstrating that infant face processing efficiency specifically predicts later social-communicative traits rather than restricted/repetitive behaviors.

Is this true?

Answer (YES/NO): NO